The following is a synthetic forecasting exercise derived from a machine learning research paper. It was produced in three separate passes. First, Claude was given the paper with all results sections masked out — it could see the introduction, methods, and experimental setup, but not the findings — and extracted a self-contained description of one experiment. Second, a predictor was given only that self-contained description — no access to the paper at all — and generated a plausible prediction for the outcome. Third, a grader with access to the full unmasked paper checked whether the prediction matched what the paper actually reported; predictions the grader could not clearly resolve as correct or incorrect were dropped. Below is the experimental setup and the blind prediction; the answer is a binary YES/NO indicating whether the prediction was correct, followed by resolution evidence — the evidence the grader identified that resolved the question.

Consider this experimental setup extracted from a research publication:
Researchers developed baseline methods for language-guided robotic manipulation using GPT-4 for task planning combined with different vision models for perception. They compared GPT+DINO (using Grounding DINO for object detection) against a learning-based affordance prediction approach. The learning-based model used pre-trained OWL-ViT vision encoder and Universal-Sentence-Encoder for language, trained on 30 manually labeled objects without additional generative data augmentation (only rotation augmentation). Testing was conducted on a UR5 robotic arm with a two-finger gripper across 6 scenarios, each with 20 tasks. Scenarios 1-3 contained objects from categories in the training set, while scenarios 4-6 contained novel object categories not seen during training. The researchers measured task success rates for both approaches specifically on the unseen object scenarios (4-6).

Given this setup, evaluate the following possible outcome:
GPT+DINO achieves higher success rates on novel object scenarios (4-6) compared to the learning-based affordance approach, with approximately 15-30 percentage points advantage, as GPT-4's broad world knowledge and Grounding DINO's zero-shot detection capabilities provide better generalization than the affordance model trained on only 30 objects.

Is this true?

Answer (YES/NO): NO